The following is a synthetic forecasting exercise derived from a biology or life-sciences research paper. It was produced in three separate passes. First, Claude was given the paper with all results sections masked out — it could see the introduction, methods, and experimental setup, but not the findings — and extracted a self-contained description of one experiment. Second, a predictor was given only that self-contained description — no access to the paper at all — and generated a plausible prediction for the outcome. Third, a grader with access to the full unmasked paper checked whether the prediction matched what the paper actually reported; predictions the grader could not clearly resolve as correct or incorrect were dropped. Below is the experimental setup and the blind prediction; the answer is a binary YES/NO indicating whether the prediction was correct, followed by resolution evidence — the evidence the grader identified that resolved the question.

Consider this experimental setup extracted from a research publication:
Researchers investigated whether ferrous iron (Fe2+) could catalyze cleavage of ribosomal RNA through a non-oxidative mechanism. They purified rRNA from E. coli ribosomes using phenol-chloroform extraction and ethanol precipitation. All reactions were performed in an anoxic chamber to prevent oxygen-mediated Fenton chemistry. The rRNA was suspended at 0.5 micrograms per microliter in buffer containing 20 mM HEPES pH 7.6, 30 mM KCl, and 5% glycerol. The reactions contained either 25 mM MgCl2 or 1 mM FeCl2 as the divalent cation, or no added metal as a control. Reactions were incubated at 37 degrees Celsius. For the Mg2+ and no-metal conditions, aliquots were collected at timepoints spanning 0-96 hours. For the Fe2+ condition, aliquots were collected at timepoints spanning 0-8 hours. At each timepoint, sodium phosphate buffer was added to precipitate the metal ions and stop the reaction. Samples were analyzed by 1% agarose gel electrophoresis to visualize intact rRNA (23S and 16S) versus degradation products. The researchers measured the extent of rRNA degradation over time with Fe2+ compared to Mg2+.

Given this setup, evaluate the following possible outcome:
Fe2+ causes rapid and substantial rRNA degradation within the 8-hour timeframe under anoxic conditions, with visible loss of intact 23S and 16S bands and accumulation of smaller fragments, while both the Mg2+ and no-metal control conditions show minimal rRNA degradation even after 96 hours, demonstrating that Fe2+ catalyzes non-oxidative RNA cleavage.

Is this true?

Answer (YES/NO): YES